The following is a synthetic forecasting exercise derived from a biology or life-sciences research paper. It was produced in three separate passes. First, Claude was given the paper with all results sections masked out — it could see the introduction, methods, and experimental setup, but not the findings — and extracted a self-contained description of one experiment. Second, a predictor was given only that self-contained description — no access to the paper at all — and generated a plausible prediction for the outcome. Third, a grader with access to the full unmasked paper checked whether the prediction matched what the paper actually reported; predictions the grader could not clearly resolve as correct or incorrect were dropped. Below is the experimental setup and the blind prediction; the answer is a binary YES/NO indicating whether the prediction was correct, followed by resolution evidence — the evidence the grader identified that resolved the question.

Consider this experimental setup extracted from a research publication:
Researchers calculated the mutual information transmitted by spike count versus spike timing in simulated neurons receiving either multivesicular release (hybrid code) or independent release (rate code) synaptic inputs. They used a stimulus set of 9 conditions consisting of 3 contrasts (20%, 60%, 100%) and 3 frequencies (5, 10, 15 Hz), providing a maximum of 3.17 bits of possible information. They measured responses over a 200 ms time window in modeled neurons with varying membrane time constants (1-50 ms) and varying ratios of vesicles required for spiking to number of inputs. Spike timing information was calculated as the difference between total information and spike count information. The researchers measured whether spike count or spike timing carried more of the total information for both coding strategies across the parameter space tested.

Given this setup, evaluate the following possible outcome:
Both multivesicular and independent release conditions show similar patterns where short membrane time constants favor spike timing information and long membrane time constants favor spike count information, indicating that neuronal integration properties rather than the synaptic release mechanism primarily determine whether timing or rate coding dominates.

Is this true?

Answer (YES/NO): NO